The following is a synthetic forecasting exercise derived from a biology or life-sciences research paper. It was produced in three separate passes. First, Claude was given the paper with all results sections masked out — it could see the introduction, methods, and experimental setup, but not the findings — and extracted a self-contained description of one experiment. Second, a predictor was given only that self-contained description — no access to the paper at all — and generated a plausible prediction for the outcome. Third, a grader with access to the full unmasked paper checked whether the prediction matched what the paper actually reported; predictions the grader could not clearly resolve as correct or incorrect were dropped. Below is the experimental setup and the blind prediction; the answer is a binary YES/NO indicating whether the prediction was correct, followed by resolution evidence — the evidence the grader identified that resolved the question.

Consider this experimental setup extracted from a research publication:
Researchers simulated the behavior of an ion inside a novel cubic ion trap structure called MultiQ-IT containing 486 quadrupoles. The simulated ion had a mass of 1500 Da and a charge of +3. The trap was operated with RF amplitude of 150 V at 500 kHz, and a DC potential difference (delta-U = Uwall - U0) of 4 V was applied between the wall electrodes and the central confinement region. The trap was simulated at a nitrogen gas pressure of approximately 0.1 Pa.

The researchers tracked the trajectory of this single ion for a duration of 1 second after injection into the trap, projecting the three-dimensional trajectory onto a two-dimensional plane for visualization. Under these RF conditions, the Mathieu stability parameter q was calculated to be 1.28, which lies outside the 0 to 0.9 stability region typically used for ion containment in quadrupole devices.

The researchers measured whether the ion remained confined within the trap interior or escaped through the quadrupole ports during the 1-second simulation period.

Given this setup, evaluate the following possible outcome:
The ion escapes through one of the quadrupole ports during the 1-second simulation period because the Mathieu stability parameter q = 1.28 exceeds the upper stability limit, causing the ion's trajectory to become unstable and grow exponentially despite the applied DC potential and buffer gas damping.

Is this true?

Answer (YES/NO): NO